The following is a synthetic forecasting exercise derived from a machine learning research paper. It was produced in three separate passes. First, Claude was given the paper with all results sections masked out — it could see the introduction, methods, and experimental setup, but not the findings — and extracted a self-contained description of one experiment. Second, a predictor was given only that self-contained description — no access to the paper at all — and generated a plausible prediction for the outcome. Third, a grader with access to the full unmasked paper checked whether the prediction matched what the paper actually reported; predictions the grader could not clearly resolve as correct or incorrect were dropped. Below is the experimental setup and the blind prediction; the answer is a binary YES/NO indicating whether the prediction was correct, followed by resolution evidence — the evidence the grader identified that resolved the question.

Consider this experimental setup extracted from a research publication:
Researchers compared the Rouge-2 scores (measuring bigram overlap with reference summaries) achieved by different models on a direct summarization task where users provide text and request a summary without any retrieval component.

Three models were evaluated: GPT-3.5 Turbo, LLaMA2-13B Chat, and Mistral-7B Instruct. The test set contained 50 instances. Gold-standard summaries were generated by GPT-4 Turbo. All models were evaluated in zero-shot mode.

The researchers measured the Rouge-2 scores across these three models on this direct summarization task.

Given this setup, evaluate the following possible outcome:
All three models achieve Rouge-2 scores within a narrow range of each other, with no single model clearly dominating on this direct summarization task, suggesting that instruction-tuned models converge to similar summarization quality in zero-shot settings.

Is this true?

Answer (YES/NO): NO